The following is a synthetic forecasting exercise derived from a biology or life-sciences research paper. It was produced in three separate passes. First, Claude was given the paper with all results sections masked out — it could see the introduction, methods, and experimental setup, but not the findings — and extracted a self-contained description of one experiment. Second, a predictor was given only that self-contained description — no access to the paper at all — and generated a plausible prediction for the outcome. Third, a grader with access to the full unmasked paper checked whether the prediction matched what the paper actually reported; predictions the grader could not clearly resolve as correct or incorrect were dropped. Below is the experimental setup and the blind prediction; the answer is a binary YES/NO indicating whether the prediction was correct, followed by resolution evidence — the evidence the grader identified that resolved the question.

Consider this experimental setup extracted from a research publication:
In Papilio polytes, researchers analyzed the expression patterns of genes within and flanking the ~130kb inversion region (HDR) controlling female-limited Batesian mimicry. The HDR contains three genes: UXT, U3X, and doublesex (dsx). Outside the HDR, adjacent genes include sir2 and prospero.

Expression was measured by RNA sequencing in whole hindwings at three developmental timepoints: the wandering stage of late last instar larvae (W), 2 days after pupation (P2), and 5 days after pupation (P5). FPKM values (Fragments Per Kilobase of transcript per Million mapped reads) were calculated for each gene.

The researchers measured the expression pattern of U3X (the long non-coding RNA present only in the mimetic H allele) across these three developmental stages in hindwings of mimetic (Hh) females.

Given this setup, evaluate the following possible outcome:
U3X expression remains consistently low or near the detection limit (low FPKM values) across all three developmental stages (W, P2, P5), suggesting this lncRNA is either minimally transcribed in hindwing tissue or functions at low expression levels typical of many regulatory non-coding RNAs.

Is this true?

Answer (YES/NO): NO